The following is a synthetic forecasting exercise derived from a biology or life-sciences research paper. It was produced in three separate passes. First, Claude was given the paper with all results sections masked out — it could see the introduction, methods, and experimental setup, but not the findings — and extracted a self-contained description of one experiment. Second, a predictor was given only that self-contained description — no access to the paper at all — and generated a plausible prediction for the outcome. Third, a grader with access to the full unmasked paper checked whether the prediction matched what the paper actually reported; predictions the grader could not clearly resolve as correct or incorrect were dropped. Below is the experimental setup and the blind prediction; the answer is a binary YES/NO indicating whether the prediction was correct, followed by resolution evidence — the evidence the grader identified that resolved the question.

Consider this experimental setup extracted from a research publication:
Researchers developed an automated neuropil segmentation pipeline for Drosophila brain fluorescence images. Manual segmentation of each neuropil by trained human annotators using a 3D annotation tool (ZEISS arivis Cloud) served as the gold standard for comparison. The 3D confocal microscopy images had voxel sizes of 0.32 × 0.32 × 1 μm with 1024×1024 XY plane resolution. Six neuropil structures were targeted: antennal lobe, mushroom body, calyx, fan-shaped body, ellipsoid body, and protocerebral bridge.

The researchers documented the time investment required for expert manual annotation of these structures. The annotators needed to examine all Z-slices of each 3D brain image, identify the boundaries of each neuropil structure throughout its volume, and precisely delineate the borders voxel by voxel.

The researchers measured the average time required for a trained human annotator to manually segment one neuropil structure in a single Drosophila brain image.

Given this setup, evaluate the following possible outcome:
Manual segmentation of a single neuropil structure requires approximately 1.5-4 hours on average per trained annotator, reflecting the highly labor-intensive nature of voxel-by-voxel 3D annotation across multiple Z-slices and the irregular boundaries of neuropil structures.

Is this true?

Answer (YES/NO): YES